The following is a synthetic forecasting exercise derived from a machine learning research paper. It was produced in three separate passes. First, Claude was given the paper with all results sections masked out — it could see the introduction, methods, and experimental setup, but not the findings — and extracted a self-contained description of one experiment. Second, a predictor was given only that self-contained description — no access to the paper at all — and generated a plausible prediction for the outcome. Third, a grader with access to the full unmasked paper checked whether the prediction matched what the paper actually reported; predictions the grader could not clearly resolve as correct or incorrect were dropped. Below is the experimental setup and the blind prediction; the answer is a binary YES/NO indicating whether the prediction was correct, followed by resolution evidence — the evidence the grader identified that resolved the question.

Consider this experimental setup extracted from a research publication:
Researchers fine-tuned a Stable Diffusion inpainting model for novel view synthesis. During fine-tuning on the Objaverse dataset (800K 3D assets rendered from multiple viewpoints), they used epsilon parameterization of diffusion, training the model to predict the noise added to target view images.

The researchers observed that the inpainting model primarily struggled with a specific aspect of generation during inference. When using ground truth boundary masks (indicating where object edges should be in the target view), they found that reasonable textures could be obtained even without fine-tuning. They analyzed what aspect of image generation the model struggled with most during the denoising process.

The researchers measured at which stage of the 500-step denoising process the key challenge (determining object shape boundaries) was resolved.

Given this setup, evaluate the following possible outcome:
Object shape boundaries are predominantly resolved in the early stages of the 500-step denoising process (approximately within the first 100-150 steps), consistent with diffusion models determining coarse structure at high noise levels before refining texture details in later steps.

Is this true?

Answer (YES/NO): YES